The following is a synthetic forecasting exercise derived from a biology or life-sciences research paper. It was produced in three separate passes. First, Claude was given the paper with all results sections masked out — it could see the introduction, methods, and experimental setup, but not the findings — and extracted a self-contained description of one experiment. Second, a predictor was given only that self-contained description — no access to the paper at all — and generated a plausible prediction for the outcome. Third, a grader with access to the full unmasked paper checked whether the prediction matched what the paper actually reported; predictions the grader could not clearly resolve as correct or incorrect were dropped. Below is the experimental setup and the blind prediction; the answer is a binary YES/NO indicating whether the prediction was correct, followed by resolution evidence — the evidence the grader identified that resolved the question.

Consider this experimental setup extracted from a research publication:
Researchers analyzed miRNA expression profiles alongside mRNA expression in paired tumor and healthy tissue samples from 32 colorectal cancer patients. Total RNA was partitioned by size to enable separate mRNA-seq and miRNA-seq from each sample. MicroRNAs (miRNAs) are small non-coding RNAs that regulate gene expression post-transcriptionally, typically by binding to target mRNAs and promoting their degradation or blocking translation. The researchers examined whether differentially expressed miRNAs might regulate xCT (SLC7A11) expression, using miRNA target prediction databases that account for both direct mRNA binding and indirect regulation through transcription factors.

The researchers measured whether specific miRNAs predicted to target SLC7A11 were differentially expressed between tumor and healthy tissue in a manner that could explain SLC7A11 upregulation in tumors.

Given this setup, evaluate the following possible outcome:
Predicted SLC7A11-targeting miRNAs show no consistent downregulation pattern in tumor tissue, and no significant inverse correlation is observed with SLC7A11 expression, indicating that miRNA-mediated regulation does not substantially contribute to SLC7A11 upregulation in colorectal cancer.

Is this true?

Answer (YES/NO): NO